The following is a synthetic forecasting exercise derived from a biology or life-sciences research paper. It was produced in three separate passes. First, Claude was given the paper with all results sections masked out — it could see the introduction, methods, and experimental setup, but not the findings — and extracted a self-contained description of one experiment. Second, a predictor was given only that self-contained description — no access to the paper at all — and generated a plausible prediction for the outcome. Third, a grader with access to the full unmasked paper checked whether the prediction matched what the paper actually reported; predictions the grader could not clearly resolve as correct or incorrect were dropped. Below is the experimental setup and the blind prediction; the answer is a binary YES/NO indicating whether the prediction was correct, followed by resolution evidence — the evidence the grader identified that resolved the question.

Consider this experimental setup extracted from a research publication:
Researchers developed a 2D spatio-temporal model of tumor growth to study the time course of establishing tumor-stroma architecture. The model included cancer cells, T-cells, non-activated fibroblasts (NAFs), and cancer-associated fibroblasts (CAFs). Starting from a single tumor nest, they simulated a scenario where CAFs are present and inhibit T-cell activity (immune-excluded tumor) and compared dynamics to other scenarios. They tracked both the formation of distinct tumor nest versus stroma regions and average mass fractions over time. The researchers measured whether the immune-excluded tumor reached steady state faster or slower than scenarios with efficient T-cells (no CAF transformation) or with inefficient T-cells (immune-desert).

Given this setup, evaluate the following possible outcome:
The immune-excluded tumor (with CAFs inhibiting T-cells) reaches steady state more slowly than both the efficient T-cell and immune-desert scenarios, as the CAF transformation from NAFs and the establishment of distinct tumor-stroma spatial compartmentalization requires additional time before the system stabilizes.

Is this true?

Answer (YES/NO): NO